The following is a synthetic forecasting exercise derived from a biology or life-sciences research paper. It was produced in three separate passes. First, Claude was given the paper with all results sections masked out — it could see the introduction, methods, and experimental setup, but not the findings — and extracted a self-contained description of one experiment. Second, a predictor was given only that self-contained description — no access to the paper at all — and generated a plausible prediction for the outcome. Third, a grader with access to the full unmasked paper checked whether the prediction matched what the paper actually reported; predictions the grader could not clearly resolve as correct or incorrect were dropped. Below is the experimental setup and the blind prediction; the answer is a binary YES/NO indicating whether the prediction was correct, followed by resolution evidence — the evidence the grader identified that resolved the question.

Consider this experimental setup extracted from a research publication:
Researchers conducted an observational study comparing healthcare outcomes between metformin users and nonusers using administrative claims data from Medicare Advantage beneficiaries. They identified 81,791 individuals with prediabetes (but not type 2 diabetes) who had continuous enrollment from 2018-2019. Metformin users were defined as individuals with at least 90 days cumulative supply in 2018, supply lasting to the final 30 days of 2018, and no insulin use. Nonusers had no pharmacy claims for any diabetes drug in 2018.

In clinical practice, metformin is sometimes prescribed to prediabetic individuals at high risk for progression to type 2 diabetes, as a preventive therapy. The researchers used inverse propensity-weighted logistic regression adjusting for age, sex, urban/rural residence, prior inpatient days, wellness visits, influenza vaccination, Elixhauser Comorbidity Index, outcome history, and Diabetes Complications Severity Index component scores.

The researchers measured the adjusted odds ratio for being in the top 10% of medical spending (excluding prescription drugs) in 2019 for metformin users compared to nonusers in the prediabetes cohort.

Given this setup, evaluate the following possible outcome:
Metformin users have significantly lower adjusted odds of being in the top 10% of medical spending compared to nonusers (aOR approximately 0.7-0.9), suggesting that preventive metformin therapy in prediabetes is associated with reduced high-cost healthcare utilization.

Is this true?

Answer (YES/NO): NO